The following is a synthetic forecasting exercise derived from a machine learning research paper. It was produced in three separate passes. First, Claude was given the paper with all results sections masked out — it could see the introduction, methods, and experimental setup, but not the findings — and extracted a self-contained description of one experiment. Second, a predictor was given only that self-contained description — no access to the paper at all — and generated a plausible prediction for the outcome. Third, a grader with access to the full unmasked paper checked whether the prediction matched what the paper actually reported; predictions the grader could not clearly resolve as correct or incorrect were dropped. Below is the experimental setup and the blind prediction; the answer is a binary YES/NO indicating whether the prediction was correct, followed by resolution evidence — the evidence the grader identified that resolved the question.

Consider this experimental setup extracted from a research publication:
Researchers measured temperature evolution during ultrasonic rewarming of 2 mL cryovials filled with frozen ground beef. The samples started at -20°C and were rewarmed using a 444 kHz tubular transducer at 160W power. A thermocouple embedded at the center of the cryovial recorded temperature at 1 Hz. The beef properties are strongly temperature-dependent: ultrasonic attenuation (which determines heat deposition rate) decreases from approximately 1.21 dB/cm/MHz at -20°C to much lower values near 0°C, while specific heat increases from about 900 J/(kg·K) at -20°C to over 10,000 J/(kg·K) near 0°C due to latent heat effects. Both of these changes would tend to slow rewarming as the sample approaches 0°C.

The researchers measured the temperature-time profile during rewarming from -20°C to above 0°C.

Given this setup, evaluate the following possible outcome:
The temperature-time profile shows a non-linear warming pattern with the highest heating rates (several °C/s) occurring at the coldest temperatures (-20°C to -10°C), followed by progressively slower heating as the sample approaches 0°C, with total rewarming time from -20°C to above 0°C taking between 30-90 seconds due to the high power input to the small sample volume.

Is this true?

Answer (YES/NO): NO